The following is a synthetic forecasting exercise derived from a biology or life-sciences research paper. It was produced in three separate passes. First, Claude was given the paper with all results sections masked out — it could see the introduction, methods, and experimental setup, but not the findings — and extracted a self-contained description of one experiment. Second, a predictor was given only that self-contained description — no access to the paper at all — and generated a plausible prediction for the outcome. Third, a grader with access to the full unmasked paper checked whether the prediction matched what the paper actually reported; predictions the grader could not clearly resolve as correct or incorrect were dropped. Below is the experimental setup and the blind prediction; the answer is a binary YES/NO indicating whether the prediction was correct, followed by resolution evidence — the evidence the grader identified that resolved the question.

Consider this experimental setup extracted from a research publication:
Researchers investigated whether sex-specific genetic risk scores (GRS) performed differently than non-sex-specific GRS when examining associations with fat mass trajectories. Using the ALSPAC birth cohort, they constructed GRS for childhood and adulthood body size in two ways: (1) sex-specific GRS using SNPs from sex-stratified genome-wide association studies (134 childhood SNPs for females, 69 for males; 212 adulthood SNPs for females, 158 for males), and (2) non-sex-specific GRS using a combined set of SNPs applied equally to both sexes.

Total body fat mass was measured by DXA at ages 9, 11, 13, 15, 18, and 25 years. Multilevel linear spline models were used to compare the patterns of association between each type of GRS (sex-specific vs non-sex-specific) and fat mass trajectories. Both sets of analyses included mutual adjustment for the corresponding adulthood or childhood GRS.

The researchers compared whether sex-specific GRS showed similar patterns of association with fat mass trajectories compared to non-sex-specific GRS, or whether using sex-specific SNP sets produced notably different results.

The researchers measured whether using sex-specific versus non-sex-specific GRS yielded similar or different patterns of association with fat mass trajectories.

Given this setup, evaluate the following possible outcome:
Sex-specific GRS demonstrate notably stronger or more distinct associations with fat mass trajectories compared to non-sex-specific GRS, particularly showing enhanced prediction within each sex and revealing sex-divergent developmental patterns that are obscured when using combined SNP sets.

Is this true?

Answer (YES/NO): NO